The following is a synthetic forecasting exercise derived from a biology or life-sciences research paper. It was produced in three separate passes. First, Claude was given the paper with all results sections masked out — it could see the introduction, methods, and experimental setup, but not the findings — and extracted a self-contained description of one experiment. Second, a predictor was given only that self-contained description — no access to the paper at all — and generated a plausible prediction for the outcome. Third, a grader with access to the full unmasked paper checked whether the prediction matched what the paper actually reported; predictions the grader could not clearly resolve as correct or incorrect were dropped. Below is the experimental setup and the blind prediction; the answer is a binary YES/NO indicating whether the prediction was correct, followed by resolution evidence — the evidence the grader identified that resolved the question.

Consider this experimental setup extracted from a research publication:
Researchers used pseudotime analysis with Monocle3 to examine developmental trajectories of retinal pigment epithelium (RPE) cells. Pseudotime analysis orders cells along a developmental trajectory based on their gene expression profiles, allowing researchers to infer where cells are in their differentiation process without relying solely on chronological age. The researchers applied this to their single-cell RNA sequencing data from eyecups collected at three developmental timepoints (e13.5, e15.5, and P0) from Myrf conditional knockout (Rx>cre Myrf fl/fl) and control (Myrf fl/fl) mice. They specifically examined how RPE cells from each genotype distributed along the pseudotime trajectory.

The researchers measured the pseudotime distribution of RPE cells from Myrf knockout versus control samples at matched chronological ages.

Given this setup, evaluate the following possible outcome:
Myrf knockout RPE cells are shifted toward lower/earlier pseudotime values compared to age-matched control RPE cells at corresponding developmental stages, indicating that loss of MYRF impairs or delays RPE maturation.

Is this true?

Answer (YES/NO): YES